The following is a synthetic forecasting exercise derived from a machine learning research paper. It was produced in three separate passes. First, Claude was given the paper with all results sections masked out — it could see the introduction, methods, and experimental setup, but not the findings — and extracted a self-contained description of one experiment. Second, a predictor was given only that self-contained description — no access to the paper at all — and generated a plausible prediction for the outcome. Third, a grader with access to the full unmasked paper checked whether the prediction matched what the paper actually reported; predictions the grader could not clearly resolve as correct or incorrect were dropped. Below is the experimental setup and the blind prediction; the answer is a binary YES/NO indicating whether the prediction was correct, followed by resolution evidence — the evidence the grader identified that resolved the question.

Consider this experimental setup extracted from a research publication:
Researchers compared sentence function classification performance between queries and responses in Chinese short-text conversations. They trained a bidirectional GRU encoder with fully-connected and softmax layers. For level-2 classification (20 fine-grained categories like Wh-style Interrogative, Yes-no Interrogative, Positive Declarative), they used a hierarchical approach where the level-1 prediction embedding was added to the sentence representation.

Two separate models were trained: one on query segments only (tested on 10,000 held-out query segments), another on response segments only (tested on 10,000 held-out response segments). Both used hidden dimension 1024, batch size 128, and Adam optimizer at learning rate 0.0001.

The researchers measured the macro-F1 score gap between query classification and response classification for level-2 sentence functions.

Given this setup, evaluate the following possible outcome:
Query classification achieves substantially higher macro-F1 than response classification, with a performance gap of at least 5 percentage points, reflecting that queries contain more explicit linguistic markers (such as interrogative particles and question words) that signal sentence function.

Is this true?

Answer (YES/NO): YES